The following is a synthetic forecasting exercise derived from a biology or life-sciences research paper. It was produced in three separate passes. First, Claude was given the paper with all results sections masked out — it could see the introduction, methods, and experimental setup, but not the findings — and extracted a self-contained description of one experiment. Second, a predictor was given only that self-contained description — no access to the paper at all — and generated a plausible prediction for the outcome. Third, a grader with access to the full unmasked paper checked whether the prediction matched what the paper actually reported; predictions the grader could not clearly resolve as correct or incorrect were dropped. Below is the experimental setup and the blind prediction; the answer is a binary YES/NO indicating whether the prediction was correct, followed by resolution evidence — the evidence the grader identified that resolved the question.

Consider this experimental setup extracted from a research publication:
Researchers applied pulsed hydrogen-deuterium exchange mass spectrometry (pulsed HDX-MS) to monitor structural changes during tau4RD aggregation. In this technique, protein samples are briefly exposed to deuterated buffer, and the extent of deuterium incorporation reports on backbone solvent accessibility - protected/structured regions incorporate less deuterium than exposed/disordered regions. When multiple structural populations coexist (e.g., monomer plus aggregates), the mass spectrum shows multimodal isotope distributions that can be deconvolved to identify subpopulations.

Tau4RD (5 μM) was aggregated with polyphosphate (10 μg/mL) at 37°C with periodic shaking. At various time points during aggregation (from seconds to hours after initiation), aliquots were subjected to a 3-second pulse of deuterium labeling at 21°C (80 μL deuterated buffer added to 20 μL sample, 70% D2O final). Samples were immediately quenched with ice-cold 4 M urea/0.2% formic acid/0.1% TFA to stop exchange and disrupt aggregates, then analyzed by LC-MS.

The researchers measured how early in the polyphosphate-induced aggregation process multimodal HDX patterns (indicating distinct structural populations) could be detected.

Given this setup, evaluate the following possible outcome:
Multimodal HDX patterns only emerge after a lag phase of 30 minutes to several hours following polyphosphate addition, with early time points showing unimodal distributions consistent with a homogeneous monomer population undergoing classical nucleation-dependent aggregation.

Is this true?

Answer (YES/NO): NO